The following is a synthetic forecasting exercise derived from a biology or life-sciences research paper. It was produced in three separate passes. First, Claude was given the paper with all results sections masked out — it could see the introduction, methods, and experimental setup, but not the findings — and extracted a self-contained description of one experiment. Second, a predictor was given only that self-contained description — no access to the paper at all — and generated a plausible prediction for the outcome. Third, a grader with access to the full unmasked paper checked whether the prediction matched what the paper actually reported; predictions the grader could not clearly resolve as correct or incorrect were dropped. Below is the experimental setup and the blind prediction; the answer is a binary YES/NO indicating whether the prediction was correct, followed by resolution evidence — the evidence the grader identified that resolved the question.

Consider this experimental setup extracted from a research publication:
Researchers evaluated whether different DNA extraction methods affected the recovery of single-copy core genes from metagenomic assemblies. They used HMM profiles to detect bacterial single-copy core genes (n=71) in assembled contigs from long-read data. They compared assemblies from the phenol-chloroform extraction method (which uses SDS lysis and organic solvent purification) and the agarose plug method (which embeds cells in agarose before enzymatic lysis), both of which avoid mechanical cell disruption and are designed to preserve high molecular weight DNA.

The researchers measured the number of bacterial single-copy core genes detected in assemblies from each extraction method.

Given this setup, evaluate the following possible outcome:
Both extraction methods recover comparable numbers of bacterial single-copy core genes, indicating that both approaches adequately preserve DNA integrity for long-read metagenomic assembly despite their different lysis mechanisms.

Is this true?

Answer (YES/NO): NO